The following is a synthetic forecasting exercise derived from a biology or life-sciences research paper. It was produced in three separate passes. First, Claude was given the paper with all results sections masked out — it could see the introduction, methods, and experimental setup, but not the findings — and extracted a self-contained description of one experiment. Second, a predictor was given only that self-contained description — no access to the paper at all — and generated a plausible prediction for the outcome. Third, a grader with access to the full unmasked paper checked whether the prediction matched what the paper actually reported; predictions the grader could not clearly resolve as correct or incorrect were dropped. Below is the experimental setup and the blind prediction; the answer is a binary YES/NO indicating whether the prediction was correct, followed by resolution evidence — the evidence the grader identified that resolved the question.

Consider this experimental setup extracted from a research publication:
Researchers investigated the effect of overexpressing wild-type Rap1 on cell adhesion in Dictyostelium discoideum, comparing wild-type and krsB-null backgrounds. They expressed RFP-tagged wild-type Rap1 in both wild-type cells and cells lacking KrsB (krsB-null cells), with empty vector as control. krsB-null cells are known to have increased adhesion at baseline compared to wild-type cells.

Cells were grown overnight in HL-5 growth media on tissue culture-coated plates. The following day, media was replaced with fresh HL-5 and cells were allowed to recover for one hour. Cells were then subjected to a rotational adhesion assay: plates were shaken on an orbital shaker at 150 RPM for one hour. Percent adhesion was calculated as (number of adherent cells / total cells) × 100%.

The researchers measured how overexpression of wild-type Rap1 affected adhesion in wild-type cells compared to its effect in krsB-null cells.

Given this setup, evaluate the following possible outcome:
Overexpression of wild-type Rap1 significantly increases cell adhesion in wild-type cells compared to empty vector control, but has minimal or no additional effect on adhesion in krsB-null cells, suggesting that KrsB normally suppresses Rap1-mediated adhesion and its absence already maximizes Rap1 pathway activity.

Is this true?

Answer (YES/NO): YES